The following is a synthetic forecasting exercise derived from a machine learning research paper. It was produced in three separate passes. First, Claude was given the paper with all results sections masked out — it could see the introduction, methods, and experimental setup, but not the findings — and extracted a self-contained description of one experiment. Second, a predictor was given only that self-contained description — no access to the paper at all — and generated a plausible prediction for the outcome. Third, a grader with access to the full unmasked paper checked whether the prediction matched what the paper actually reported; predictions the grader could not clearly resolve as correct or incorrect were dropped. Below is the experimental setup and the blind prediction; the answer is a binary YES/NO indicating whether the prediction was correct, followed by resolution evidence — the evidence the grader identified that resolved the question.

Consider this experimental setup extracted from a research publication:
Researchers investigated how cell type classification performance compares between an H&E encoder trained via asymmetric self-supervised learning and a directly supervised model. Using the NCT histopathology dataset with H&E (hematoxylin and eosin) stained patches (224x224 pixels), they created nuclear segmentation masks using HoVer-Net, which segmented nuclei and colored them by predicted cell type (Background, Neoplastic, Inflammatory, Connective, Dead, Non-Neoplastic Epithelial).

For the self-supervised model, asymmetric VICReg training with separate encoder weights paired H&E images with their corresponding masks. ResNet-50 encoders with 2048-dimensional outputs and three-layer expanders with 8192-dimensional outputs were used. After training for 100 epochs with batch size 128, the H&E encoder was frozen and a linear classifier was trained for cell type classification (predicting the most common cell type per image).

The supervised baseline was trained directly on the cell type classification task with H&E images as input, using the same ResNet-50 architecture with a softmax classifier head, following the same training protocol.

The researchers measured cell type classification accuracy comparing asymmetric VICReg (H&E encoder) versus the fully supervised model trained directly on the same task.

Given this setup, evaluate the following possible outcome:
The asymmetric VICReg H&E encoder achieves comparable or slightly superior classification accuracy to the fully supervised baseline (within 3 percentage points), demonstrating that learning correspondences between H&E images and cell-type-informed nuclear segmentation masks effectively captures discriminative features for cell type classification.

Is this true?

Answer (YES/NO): YES